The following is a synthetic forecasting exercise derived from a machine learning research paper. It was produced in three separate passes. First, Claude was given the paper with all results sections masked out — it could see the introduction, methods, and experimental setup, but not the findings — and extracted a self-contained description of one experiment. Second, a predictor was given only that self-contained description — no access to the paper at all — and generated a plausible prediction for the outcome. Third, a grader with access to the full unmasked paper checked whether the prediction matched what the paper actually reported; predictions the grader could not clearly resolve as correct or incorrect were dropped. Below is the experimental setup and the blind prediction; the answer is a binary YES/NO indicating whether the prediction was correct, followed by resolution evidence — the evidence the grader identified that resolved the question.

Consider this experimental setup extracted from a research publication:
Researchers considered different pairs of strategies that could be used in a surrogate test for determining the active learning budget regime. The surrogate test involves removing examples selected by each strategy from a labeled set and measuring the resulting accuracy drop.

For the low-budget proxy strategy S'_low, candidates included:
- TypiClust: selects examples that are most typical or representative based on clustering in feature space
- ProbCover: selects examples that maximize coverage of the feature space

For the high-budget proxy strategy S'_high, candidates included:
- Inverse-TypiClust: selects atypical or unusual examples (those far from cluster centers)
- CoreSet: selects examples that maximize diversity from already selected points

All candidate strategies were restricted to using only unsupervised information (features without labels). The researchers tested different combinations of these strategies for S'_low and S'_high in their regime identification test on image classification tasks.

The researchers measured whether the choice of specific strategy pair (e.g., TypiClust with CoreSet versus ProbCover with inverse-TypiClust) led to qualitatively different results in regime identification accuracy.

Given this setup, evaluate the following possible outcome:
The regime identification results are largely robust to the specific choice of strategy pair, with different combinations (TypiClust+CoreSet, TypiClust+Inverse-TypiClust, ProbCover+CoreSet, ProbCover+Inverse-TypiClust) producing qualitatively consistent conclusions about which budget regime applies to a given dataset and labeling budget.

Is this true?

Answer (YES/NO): YES